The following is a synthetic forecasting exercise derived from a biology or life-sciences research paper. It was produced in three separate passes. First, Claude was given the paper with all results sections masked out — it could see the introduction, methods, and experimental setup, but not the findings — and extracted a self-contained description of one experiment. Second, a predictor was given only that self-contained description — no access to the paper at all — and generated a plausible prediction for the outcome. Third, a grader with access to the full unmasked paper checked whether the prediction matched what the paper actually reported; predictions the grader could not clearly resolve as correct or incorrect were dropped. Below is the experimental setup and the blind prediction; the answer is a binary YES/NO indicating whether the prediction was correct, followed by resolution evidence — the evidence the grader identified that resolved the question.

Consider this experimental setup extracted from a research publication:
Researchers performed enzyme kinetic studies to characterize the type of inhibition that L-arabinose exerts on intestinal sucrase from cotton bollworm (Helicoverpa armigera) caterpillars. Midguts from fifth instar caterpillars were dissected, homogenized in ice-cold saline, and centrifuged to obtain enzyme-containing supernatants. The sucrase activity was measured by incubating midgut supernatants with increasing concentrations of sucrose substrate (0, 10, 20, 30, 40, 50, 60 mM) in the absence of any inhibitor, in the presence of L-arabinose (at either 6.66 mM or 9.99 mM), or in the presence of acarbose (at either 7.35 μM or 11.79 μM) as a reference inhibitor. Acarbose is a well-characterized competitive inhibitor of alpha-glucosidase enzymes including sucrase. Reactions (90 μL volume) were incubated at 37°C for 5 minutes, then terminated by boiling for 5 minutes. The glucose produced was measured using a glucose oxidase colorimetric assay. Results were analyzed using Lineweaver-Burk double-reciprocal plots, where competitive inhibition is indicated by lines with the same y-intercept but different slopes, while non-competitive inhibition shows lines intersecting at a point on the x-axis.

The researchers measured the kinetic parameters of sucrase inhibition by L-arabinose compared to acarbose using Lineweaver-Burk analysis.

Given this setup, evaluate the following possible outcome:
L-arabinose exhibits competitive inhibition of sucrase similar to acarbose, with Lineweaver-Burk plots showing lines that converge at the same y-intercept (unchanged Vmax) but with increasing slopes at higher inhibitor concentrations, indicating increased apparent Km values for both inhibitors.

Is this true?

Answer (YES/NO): NO